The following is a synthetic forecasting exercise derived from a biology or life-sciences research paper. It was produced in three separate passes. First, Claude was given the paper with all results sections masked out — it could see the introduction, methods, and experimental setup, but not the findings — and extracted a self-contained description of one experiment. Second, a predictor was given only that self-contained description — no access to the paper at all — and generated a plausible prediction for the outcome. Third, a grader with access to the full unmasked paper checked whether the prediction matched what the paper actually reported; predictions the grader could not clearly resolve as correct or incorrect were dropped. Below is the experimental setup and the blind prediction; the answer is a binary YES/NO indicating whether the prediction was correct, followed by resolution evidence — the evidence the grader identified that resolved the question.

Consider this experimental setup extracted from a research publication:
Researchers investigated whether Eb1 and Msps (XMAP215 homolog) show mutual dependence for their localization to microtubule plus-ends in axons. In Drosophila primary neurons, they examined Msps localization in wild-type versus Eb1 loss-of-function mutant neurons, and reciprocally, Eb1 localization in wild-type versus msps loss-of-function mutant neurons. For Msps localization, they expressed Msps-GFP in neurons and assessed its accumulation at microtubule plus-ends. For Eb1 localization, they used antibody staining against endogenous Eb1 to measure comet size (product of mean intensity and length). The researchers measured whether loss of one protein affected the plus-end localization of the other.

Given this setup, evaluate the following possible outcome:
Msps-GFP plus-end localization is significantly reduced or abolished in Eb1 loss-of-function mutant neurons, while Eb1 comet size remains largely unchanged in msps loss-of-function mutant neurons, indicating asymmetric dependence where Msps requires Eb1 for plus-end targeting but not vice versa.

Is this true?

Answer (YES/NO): NO